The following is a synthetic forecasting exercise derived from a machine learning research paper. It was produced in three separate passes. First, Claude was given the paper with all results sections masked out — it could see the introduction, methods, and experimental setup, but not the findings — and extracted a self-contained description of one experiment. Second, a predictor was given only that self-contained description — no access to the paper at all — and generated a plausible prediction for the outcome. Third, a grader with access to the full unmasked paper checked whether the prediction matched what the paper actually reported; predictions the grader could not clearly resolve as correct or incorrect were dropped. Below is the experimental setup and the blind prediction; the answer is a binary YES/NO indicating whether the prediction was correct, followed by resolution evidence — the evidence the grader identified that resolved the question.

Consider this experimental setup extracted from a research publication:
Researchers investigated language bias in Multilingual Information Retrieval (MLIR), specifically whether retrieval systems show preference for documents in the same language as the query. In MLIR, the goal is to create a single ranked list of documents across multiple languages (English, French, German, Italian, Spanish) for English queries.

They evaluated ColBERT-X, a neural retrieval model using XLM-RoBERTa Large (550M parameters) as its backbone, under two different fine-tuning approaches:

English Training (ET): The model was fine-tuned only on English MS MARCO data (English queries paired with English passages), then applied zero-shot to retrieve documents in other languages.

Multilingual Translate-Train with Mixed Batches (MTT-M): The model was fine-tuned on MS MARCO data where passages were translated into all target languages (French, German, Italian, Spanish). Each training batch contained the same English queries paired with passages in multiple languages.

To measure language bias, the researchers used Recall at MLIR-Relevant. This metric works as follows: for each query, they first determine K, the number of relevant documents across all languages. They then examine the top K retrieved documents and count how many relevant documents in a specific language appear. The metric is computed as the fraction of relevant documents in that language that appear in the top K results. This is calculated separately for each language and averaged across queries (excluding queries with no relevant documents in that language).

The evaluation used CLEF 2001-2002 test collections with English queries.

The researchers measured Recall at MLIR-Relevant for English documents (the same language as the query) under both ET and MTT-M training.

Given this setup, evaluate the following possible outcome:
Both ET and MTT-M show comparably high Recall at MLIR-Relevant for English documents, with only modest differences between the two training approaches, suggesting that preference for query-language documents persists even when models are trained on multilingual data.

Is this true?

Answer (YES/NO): NO